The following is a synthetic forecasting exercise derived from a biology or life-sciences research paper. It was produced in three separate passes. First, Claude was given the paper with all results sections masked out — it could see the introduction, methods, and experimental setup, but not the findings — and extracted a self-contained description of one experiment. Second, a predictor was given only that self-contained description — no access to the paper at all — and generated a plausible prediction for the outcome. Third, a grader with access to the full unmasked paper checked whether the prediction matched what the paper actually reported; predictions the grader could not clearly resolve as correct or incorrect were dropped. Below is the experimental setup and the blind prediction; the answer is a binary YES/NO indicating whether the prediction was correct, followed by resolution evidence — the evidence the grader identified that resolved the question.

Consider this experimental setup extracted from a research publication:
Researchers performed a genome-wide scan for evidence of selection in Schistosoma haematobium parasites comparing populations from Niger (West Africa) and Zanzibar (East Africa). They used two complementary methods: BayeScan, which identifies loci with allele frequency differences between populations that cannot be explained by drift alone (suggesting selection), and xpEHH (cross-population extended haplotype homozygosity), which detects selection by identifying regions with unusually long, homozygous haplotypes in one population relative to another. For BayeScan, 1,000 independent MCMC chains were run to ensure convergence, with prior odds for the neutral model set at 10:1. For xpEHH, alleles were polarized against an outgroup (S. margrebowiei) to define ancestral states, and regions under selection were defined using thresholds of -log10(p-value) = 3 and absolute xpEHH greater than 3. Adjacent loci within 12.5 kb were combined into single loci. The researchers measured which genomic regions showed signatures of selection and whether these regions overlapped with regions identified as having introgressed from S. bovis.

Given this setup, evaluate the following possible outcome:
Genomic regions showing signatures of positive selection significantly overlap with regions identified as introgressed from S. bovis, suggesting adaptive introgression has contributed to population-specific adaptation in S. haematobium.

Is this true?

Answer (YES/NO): YES